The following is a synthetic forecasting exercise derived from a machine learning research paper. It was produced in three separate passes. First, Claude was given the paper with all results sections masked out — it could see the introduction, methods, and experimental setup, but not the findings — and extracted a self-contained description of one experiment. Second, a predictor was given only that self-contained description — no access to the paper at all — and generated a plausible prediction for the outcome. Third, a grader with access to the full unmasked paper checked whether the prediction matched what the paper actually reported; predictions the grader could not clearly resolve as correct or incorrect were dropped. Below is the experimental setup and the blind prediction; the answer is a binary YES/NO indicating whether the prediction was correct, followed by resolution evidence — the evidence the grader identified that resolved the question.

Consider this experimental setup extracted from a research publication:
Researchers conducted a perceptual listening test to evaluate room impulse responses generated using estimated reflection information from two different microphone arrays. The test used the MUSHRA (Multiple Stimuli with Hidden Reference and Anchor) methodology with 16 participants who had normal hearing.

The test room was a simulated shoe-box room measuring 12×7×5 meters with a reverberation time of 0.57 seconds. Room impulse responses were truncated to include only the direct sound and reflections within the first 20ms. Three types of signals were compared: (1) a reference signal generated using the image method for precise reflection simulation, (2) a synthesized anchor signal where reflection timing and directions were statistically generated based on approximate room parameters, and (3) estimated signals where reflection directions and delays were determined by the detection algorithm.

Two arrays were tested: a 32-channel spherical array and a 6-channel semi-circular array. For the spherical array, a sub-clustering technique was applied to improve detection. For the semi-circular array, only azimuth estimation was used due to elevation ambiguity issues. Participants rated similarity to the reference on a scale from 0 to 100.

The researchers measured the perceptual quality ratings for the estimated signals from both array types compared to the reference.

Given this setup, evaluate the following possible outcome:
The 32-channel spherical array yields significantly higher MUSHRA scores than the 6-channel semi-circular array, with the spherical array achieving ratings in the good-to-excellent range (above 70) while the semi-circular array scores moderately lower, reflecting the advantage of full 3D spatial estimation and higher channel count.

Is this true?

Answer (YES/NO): YES